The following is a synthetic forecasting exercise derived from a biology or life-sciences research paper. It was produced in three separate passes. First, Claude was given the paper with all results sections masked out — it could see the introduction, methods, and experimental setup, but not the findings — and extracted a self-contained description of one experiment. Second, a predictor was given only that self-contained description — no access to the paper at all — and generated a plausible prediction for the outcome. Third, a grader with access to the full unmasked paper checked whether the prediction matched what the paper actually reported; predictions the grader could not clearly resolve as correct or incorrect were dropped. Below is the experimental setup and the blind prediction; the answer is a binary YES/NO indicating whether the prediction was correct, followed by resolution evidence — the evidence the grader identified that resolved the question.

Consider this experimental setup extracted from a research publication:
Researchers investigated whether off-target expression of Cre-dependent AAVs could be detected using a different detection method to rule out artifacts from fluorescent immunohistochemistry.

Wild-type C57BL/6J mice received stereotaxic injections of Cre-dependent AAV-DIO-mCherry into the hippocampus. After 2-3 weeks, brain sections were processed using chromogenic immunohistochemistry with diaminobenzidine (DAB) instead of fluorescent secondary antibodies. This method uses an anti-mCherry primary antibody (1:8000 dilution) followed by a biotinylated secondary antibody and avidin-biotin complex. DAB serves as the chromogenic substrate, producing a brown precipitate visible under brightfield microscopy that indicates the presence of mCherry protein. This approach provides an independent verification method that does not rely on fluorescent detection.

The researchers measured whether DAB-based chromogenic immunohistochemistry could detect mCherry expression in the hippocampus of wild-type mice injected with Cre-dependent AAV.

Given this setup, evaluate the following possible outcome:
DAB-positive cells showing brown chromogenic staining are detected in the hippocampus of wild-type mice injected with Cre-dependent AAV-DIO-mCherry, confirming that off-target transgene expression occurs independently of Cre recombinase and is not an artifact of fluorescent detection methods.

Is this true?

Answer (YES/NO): YES